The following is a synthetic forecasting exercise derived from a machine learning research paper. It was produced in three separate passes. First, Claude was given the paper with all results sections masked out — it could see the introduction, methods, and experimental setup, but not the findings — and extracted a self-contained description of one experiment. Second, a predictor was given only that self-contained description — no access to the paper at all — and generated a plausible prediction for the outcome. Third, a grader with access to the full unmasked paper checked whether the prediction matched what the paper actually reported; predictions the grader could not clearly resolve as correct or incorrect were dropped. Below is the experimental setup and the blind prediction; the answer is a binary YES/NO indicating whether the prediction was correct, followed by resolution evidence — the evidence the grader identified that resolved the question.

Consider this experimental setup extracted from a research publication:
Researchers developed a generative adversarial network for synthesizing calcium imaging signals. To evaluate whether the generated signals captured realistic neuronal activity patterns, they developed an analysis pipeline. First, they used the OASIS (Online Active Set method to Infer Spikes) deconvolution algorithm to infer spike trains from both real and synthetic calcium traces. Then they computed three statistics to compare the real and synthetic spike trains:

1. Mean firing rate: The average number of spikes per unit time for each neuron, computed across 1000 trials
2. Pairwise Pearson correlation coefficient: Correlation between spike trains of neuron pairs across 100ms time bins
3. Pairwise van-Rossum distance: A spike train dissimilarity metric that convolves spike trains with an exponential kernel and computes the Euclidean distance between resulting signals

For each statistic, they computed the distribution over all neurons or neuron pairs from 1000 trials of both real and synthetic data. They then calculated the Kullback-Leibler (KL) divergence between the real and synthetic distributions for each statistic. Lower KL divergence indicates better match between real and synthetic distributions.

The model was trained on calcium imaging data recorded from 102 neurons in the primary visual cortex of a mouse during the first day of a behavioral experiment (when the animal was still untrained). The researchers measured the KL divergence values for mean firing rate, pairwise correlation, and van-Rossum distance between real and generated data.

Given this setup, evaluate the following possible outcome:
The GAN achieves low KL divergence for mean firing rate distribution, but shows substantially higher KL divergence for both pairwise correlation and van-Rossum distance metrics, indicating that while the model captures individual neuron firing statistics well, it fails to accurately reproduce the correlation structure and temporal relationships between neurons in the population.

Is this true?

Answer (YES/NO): NO